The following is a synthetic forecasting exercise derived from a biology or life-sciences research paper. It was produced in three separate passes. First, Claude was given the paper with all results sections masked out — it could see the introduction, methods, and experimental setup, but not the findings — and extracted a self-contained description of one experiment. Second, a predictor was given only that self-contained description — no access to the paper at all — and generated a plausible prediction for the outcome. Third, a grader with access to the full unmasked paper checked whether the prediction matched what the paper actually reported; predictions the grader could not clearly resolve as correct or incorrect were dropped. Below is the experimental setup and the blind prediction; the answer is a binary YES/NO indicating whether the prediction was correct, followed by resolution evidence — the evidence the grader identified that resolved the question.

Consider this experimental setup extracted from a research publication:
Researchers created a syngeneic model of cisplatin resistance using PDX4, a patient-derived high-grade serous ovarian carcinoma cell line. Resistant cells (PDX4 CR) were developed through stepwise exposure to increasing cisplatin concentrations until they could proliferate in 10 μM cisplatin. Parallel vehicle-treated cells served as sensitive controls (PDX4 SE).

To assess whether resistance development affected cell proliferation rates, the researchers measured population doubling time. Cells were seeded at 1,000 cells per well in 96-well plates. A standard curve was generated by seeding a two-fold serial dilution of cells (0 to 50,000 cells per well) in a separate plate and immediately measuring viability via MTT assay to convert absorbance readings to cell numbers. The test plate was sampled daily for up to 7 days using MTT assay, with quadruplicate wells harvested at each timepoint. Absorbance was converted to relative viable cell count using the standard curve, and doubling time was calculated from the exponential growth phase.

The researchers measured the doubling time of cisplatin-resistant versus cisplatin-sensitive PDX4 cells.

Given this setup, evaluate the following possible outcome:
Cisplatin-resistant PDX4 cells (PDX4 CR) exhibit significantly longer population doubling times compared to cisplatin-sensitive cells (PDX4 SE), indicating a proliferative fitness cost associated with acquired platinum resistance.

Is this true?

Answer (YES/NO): YES